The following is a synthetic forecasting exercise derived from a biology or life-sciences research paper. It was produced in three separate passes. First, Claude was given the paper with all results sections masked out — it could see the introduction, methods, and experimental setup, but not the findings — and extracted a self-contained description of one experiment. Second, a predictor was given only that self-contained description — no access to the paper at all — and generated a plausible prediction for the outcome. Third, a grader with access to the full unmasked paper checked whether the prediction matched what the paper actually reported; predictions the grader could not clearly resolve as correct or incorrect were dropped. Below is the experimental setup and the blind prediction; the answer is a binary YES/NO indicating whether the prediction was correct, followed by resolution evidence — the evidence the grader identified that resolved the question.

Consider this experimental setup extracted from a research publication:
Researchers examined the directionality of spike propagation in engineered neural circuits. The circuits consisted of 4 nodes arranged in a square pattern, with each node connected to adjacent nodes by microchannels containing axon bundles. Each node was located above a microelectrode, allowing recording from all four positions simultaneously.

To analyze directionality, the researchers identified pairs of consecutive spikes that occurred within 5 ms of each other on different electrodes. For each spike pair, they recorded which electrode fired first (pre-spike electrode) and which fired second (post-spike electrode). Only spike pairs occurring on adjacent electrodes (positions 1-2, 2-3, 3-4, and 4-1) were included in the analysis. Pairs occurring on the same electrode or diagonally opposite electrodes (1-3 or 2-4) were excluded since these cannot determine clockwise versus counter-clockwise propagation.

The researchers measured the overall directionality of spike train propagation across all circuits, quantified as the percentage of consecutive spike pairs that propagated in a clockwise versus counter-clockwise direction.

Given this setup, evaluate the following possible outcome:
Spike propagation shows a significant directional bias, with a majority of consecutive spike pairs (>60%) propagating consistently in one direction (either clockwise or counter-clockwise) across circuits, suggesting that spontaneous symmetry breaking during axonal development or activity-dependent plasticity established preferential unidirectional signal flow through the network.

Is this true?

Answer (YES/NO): YES